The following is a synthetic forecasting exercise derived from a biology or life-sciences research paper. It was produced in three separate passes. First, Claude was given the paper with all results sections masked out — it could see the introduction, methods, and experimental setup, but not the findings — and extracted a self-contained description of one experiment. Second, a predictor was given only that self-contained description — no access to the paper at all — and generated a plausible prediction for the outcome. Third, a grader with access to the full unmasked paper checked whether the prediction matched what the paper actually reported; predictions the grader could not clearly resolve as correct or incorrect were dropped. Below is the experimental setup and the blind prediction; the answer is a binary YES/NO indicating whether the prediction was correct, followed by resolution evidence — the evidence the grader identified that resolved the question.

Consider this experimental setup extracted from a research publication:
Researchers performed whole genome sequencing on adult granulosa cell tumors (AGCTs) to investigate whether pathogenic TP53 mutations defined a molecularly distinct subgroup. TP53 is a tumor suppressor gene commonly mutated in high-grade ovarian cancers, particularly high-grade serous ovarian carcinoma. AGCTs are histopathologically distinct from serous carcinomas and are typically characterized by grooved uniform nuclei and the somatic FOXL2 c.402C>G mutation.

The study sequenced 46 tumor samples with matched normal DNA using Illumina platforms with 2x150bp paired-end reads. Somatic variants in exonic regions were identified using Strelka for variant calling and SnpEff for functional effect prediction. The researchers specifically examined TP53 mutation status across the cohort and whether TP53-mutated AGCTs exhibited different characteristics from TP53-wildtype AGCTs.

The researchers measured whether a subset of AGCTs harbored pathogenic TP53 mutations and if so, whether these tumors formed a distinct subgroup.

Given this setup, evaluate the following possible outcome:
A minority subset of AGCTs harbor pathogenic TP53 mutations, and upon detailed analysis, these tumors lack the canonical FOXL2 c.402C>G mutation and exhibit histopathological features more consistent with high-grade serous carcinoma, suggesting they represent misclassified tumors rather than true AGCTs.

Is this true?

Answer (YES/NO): NO